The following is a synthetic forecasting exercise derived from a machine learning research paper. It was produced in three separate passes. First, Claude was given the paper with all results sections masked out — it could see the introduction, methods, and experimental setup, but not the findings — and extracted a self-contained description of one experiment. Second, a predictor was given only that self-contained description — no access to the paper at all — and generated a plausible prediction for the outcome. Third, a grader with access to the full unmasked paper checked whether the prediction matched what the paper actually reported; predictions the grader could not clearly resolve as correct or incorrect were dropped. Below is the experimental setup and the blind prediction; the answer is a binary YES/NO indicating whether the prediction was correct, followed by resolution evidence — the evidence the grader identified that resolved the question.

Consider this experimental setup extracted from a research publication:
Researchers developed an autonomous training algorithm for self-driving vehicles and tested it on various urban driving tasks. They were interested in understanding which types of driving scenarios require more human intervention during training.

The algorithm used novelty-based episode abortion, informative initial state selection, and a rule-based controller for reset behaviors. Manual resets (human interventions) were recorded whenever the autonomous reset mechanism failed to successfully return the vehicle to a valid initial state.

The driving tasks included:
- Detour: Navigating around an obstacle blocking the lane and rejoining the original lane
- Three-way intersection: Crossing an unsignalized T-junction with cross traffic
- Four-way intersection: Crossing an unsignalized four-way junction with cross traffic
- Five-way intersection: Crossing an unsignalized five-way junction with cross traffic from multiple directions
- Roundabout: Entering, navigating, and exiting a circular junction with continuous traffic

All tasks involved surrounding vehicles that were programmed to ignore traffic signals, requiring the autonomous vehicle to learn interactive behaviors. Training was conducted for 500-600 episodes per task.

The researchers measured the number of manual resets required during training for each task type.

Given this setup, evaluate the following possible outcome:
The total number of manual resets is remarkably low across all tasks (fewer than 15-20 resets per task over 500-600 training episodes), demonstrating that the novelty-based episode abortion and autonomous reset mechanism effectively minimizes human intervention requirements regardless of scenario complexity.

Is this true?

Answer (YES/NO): NO